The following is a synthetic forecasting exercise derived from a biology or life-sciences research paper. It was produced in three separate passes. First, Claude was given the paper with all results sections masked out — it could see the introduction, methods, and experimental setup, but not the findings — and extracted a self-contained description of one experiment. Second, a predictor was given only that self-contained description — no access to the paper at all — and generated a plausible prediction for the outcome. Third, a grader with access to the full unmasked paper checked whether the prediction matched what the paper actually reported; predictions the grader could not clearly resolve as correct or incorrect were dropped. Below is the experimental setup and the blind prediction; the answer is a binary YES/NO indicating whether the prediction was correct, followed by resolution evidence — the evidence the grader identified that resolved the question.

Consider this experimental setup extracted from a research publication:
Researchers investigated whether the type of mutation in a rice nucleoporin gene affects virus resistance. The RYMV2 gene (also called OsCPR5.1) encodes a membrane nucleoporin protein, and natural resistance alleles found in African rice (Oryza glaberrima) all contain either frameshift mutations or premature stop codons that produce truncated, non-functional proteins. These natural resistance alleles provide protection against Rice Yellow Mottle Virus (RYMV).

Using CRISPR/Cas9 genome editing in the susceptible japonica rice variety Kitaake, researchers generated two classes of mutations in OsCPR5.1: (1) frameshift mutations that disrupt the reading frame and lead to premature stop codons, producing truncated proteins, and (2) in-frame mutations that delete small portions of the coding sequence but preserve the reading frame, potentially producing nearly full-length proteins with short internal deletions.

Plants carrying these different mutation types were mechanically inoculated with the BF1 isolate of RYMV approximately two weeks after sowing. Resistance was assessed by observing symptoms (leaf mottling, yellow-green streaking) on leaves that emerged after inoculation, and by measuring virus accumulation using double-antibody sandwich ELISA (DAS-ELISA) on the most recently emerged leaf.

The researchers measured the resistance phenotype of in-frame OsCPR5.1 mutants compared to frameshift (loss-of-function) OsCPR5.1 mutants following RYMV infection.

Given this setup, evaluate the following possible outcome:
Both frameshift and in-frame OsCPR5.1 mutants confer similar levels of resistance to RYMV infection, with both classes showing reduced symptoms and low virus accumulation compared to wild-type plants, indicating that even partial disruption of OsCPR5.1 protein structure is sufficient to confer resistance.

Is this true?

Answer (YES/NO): NO